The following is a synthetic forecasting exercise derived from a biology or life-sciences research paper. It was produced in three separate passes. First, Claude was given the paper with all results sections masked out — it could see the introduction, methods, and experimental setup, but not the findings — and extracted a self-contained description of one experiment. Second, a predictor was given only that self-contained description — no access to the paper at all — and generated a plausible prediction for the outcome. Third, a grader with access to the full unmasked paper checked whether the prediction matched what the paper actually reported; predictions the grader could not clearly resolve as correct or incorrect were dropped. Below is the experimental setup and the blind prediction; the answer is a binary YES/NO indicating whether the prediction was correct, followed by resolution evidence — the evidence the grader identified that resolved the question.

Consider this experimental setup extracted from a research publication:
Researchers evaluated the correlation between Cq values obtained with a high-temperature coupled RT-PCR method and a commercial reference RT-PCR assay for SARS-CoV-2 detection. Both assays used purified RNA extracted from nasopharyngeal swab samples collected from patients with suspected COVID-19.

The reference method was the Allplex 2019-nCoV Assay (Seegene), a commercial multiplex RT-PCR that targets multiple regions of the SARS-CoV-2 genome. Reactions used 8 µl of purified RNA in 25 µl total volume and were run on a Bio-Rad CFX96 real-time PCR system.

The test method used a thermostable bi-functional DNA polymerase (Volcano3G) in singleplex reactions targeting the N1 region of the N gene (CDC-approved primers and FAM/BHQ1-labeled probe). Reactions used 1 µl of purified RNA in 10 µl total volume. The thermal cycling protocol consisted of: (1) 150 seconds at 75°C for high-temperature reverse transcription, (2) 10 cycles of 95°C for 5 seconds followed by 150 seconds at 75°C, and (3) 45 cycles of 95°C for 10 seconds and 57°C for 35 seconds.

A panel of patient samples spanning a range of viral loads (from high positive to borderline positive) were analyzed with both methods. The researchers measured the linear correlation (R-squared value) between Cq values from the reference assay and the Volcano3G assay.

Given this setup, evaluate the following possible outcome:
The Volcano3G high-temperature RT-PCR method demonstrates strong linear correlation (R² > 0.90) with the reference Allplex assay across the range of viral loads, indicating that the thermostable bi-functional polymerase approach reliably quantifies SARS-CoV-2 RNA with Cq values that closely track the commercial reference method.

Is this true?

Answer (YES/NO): YES